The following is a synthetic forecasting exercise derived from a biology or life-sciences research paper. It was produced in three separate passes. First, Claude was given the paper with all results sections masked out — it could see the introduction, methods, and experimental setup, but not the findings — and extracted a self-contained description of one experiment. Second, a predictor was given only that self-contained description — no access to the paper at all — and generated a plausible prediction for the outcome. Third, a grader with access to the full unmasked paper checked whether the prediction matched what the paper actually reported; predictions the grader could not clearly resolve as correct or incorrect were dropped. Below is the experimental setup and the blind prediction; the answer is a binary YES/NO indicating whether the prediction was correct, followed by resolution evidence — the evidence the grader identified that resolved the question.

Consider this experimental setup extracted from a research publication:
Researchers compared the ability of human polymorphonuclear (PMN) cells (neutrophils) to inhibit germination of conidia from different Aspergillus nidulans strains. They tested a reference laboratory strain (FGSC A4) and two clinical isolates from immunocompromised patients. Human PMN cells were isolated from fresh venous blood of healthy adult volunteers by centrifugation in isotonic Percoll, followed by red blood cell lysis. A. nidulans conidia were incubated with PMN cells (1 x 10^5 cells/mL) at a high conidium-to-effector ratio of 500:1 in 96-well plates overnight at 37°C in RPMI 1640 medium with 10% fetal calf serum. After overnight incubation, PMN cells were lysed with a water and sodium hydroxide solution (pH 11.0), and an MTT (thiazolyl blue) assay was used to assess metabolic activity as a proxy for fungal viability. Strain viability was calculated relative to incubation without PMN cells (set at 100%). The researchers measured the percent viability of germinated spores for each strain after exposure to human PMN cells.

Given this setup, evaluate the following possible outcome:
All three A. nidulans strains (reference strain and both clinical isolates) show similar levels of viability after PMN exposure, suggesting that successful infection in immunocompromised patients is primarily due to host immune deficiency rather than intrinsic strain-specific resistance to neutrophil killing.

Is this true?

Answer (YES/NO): YES